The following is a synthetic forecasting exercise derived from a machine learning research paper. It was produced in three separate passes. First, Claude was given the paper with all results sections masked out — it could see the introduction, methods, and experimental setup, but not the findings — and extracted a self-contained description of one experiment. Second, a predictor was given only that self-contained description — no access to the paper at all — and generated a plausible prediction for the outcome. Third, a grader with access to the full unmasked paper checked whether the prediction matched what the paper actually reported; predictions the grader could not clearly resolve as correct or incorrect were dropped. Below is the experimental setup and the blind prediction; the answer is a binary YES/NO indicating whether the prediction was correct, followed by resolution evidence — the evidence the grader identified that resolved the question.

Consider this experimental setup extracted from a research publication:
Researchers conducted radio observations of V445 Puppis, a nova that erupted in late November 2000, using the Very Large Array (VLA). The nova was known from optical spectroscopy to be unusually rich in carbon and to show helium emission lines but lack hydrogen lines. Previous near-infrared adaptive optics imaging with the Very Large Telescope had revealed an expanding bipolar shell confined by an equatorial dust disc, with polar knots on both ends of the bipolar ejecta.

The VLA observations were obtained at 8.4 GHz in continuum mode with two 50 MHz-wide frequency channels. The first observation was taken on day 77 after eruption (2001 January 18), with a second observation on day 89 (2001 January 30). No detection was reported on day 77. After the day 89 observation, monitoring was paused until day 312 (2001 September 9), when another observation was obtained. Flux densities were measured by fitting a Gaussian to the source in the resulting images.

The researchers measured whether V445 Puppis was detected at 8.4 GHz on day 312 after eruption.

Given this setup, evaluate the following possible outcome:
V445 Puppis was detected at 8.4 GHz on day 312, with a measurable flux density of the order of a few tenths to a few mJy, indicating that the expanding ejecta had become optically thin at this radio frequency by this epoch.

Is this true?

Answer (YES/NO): NO